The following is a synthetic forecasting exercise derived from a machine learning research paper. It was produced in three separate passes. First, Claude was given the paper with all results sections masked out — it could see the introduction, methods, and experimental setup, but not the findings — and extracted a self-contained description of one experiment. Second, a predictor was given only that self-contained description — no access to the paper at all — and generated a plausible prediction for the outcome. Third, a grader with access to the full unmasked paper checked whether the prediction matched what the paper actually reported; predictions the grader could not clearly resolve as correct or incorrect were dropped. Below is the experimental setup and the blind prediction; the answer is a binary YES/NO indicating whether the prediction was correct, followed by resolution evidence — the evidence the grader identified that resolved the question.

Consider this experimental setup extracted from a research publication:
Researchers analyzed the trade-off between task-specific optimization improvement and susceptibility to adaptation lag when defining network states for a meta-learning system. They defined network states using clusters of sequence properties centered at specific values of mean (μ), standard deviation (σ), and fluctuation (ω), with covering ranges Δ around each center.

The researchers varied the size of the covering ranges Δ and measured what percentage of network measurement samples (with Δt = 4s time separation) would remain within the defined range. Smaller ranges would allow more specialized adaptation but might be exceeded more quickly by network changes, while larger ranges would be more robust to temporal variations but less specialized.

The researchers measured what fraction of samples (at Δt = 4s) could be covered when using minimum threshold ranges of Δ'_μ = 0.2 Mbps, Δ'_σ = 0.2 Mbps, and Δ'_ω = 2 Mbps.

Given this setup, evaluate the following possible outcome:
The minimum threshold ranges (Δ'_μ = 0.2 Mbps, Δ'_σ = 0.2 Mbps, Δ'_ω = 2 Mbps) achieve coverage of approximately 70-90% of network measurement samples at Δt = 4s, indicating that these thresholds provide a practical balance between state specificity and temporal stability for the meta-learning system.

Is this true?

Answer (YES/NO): YES